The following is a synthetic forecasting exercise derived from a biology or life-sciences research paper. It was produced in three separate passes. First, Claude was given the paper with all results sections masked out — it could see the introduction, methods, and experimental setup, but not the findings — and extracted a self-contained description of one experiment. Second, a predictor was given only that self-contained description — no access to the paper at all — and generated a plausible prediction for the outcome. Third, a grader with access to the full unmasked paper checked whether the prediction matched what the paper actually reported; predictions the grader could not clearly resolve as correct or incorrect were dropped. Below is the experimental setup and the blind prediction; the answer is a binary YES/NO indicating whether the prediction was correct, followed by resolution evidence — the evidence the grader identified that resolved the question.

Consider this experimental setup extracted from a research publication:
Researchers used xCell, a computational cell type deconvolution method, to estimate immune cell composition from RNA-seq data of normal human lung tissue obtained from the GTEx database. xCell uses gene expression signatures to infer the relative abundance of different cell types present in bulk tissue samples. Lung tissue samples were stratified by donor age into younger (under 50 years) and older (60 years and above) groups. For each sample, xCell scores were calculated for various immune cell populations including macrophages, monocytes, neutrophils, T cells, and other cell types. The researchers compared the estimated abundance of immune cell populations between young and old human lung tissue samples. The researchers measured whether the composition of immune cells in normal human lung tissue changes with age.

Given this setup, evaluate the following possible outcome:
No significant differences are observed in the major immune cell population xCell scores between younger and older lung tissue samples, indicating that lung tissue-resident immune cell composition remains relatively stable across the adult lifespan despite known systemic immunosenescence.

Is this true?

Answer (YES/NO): NO